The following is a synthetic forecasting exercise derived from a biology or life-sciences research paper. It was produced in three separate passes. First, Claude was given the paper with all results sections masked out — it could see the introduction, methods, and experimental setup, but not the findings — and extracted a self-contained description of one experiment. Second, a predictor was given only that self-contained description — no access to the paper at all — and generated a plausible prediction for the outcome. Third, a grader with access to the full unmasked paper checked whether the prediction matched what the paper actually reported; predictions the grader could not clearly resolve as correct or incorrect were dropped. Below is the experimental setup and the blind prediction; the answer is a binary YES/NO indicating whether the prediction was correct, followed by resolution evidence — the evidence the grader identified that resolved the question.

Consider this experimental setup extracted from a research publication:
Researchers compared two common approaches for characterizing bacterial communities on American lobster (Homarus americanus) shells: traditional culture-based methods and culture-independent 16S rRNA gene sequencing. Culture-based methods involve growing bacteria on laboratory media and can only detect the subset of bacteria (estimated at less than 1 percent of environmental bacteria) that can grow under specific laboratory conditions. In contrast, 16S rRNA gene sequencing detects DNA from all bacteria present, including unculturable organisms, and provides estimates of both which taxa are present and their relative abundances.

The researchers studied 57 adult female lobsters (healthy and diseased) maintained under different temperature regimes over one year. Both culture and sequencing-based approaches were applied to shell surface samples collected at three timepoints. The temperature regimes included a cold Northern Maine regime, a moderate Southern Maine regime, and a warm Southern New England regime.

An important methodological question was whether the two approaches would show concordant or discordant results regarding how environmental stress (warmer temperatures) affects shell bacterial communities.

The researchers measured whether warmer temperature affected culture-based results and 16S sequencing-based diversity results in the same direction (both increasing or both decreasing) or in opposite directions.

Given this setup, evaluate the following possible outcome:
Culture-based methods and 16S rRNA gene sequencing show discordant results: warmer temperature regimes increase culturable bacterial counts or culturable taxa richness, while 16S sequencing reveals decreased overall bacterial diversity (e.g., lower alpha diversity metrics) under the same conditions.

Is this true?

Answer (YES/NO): YES